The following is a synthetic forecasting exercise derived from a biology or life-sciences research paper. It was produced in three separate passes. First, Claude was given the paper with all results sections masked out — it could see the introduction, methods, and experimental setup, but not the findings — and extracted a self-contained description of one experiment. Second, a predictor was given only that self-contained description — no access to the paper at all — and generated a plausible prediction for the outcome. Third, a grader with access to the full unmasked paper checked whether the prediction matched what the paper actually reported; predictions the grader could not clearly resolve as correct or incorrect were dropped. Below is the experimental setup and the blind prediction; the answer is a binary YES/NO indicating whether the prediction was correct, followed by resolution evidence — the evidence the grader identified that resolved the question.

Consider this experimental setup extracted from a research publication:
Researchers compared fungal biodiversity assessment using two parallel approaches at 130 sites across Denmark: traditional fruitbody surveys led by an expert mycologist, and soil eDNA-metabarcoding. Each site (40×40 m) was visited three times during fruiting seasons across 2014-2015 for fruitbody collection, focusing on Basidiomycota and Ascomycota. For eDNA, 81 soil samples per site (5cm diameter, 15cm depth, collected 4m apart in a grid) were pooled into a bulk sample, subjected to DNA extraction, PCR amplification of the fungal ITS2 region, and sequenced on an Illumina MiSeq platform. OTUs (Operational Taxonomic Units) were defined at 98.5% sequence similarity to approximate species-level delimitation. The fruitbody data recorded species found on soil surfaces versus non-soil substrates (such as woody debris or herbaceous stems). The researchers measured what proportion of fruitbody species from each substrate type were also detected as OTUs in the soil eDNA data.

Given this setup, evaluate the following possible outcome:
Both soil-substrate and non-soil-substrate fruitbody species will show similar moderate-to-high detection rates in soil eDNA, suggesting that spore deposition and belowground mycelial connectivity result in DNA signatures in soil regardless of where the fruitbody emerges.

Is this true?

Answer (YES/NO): NO